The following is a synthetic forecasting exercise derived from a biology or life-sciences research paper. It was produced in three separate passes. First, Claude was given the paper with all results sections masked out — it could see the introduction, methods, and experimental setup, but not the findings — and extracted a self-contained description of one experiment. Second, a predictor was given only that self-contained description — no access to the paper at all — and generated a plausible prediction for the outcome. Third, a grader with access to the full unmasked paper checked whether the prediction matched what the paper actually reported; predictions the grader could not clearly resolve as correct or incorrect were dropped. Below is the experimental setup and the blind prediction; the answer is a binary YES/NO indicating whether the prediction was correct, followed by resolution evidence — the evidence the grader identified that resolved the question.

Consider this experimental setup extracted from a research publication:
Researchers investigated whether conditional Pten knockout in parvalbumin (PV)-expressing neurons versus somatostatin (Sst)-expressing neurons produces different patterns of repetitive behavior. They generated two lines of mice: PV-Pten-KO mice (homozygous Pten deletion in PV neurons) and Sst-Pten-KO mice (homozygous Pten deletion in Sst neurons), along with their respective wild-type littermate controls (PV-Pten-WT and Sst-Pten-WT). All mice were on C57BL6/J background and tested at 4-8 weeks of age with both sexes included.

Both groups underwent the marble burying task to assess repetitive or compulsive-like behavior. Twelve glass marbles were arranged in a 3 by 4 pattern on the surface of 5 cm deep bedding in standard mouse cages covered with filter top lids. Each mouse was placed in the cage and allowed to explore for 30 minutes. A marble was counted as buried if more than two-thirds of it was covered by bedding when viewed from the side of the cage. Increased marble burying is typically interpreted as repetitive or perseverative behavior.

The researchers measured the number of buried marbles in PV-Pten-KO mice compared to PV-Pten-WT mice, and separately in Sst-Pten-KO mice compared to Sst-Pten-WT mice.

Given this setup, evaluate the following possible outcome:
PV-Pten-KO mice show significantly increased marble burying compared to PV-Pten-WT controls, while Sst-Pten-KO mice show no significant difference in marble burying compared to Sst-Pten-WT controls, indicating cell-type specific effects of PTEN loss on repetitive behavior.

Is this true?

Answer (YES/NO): NO